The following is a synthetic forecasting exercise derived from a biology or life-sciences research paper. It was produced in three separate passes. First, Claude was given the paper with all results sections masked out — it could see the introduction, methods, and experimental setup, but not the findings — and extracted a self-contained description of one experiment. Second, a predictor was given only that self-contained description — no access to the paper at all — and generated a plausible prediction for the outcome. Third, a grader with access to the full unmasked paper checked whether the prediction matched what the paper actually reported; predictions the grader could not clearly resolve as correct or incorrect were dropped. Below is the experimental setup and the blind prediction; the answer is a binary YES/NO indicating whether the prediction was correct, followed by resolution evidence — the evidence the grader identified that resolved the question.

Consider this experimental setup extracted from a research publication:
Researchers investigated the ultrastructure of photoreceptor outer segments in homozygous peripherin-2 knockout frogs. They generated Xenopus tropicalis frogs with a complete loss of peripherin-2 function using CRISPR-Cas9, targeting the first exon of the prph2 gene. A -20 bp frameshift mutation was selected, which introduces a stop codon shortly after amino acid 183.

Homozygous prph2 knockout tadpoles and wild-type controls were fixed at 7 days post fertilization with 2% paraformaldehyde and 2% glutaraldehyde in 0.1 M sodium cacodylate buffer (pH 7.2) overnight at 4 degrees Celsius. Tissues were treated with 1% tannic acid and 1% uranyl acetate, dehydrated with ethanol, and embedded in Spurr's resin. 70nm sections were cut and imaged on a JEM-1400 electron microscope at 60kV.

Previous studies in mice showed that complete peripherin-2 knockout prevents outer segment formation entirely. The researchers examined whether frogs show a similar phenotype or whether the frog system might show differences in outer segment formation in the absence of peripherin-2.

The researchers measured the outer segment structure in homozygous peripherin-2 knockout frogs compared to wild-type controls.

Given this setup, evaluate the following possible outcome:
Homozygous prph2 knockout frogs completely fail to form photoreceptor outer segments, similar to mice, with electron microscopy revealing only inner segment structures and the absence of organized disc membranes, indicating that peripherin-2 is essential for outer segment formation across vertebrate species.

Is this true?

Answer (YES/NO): NO